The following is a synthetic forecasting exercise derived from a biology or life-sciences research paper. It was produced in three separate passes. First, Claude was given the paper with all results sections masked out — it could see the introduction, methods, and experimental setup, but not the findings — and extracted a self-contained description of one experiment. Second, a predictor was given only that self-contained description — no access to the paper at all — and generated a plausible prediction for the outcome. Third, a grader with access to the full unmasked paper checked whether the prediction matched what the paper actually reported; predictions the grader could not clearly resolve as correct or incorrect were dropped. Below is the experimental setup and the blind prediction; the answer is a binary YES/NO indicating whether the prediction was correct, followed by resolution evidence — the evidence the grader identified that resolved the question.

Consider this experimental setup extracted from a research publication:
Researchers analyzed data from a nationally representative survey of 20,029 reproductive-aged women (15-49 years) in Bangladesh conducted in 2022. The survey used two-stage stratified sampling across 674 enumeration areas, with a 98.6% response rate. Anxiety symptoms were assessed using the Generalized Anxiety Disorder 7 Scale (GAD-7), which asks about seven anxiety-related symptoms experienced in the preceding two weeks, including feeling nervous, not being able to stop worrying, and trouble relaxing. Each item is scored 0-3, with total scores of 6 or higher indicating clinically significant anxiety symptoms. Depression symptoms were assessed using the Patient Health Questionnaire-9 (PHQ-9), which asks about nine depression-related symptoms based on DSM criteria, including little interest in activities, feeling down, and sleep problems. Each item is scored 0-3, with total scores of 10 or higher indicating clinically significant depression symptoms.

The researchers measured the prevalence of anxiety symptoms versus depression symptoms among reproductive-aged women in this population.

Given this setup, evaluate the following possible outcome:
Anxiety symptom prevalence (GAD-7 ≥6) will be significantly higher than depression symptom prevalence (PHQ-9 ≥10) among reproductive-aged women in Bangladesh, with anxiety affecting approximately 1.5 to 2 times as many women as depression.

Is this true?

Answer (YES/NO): NO